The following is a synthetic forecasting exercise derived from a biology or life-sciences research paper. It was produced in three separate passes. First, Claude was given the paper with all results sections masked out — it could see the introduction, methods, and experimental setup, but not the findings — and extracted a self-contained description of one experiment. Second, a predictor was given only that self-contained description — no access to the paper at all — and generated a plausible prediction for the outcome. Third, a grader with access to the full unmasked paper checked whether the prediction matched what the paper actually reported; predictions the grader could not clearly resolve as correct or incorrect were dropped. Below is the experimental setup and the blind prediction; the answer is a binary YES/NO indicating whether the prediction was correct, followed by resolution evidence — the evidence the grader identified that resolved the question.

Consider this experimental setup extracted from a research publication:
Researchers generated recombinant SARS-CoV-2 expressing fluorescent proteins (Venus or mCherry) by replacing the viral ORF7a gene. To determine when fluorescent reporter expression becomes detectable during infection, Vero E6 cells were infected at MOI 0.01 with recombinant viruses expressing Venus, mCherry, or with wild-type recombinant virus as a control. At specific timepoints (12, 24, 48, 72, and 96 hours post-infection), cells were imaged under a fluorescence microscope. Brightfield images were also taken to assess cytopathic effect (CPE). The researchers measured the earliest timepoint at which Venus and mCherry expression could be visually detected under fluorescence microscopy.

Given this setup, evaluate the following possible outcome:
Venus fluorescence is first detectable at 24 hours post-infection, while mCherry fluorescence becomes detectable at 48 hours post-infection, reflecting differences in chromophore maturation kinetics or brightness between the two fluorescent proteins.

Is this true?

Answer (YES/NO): NO